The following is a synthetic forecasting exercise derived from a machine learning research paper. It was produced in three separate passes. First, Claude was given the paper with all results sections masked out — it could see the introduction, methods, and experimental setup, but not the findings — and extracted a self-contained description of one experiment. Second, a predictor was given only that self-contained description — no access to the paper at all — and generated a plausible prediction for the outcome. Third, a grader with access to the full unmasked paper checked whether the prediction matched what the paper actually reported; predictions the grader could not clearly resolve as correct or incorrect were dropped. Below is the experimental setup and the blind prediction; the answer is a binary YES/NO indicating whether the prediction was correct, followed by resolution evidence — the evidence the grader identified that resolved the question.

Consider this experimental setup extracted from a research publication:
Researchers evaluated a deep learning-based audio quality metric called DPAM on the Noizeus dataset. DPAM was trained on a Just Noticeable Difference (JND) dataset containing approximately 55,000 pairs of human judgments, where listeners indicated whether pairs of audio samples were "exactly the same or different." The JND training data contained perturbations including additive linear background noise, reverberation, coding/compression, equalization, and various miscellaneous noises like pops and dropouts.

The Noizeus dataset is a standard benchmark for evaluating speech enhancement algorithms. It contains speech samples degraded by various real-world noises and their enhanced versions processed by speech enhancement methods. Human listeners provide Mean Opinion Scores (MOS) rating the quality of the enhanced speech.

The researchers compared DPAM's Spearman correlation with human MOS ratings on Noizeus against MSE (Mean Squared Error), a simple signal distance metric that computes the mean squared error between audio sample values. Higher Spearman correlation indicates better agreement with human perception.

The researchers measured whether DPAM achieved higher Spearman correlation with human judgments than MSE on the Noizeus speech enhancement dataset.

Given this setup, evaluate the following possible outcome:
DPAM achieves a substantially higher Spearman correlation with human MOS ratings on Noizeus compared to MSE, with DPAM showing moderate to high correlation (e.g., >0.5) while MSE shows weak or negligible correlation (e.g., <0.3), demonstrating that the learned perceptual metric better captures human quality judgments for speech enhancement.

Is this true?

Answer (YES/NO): NO